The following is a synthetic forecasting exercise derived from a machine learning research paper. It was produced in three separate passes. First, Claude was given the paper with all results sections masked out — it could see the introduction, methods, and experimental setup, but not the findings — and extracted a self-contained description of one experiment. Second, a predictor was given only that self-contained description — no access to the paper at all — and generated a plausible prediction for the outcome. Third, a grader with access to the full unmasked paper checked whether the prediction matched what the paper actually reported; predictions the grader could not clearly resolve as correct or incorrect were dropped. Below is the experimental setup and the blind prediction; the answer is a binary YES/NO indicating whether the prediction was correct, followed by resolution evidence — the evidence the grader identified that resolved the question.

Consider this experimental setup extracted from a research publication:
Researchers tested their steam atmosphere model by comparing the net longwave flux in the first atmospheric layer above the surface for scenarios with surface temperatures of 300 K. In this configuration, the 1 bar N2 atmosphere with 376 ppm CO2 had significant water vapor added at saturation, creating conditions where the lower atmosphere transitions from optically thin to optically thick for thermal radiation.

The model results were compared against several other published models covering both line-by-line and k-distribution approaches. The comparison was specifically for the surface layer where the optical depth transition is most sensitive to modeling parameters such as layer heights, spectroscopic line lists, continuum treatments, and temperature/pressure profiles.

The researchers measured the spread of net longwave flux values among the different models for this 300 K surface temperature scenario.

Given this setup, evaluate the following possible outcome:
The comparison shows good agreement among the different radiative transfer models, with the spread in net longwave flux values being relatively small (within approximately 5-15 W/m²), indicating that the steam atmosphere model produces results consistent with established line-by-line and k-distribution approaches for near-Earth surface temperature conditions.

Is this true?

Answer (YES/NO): NO